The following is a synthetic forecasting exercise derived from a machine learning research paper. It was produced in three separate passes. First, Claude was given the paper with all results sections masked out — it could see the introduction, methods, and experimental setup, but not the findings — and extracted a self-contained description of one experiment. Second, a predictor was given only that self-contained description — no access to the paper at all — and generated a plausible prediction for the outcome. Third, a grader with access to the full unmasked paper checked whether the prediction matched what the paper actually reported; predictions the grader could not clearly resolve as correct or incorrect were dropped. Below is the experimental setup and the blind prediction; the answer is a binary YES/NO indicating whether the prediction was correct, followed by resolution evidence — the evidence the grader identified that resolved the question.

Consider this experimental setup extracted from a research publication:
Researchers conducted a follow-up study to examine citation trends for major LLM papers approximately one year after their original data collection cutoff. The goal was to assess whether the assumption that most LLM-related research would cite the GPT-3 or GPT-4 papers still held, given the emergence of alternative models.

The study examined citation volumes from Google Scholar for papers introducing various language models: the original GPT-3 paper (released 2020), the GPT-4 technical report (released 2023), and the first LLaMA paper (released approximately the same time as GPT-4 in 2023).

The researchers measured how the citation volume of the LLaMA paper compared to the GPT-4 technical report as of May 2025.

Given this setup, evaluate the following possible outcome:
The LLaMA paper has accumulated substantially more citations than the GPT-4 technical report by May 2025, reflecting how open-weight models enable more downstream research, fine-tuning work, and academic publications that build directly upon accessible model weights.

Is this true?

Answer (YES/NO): YES